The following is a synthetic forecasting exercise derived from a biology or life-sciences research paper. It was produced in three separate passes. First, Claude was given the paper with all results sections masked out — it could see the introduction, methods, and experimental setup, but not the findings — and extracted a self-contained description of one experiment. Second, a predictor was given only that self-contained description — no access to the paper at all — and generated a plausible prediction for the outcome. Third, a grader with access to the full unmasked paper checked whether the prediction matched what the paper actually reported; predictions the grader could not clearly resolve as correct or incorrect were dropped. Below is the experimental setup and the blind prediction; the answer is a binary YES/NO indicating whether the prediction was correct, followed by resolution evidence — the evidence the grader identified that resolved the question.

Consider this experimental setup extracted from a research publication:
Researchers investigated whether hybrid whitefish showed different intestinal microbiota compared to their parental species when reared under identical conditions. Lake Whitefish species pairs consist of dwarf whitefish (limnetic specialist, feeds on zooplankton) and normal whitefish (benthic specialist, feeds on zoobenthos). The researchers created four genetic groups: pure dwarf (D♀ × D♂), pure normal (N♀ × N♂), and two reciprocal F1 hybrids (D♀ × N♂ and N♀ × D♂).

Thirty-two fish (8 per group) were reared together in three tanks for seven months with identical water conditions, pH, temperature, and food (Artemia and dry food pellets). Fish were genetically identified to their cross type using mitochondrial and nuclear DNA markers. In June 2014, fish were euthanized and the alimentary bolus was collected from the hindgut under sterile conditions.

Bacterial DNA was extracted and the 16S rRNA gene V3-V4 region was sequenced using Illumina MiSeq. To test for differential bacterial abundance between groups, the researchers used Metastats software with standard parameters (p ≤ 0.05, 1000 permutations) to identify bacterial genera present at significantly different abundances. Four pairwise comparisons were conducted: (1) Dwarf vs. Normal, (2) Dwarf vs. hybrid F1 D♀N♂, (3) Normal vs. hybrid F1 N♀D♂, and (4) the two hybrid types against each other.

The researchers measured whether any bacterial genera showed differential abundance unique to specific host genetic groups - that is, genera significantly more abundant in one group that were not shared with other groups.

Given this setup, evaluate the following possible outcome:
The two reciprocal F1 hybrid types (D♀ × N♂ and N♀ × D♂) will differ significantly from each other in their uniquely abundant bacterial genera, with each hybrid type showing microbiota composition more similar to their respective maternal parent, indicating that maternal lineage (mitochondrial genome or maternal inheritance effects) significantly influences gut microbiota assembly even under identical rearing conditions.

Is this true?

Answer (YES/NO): NO